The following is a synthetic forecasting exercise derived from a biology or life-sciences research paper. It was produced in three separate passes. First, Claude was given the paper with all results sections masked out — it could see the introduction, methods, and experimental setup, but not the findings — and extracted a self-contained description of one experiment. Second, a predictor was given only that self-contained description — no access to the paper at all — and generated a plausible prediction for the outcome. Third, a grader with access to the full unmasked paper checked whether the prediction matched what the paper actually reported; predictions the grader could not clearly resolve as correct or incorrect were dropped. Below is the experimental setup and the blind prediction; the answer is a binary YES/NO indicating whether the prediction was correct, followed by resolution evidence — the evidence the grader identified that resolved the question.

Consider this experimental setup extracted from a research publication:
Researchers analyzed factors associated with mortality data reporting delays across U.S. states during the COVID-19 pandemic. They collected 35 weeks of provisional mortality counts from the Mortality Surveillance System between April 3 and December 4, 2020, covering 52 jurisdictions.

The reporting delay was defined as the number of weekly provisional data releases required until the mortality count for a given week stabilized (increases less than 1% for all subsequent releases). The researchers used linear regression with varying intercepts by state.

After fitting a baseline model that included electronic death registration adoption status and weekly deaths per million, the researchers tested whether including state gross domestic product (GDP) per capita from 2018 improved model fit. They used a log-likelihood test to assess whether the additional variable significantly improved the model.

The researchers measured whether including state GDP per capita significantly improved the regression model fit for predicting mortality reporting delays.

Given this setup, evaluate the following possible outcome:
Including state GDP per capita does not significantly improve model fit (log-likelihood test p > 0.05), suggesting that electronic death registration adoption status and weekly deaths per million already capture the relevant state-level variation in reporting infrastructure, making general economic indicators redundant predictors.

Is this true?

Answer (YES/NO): YES